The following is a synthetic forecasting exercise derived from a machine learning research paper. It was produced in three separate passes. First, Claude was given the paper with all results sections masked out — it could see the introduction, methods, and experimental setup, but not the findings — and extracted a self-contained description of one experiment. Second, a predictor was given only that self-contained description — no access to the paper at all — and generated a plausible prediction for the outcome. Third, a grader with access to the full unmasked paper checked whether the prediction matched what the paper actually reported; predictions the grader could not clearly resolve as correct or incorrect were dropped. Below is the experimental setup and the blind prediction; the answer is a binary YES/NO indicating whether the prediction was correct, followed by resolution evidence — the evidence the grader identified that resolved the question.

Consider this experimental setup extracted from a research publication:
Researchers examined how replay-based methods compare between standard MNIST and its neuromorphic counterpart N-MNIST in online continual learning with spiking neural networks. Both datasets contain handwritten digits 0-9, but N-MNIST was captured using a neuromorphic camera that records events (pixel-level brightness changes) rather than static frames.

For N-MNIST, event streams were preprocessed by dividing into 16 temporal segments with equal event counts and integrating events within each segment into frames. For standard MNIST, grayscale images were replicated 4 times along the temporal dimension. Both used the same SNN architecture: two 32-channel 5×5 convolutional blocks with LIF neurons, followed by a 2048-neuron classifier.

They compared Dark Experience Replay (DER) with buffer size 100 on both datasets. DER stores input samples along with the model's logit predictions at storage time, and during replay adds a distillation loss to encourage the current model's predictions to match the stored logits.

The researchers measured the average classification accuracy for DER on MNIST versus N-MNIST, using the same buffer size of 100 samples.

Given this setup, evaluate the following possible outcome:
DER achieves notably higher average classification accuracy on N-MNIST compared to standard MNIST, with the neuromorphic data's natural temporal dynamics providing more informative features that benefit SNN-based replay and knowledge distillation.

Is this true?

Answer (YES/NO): NO